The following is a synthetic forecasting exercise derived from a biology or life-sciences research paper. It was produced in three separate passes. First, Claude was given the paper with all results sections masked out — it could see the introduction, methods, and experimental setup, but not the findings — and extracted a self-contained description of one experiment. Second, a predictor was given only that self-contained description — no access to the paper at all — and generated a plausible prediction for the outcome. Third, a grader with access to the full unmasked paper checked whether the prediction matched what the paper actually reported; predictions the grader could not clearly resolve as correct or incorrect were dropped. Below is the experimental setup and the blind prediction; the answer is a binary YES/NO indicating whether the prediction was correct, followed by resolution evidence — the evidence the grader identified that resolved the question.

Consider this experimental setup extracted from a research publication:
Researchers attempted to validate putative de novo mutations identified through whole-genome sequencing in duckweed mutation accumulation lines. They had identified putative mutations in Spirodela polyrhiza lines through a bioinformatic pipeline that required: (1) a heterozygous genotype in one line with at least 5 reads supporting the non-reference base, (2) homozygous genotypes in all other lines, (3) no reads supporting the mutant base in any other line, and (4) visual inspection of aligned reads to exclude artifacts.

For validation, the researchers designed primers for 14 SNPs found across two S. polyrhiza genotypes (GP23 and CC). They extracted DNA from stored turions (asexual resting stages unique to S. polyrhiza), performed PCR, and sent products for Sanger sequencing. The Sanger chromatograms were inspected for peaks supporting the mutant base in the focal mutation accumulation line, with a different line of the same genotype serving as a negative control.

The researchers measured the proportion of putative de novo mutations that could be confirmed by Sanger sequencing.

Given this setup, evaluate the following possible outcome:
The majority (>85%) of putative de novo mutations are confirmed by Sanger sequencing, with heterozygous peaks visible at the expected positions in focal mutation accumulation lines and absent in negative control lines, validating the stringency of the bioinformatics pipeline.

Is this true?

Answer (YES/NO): NO